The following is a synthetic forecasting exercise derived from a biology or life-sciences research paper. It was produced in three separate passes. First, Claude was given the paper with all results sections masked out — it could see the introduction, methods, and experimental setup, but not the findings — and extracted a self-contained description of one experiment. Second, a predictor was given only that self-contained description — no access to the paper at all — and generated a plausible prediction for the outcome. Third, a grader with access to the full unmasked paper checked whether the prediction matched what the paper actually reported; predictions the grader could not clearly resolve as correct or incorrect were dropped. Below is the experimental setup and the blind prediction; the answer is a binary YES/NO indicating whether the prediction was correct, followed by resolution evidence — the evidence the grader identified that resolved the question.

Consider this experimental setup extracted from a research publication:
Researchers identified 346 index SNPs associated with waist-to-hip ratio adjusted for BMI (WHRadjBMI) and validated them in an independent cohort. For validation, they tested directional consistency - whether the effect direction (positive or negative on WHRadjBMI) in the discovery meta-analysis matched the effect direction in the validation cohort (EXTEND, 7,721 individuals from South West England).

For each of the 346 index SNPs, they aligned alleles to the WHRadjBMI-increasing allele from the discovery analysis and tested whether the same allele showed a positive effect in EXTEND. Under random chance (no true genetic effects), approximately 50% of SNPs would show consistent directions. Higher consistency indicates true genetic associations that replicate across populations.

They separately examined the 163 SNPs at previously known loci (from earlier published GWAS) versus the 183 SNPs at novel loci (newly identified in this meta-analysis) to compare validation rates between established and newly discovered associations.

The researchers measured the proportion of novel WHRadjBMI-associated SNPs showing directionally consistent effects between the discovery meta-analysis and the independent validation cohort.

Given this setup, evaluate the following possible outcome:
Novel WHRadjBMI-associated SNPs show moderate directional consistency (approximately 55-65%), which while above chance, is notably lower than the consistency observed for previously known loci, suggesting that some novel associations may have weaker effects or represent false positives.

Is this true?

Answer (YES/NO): NO